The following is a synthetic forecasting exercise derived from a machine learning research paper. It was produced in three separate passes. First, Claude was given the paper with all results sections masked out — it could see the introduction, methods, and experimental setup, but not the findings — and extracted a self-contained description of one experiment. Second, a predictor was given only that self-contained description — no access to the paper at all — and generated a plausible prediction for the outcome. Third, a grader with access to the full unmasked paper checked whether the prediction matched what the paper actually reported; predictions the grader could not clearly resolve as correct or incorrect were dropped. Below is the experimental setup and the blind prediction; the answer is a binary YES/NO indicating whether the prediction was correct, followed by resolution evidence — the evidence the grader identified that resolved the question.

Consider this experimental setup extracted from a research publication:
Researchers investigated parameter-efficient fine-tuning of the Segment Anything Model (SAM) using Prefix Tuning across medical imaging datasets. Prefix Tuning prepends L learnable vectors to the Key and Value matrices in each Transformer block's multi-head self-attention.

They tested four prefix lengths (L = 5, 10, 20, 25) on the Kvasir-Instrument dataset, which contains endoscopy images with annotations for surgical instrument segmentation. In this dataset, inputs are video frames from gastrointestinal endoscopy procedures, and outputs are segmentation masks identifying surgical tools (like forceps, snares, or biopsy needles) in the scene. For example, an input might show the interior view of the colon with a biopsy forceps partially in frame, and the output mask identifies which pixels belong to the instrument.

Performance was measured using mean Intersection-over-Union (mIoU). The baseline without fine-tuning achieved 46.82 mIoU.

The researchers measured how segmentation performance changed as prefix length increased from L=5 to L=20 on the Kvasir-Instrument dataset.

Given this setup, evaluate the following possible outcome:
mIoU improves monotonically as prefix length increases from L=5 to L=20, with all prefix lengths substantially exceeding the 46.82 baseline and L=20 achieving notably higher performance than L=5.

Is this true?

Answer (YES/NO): NO